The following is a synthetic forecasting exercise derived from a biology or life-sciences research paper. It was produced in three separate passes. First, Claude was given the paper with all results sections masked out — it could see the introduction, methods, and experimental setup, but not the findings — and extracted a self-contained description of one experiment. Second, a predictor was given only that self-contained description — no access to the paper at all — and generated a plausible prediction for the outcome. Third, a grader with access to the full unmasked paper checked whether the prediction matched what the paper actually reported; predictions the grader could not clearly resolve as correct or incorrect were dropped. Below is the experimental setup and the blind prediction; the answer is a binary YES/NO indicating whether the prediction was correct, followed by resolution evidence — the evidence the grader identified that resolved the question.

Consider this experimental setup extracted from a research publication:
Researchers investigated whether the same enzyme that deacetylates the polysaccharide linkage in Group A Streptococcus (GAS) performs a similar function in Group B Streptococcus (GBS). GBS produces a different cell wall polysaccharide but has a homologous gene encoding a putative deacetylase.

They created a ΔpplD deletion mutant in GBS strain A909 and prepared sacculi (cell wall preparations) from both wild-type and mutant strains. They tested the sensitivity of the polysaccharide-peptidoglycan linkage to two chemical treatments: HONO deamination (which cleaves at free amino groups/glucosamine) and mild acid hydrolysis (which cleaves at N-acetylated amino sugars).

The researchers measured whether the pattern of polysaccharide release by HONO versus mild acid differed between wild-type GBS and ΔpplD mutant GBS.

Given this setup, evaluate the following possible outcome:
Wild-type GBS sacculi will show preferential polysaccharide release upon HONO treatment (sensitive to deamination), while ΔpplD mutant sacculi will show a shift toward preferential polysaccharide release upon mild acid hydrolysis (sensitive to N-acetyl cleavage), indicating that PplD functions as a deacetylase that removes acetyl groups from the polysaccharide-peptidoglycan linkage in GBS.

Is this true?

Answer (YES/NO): NO